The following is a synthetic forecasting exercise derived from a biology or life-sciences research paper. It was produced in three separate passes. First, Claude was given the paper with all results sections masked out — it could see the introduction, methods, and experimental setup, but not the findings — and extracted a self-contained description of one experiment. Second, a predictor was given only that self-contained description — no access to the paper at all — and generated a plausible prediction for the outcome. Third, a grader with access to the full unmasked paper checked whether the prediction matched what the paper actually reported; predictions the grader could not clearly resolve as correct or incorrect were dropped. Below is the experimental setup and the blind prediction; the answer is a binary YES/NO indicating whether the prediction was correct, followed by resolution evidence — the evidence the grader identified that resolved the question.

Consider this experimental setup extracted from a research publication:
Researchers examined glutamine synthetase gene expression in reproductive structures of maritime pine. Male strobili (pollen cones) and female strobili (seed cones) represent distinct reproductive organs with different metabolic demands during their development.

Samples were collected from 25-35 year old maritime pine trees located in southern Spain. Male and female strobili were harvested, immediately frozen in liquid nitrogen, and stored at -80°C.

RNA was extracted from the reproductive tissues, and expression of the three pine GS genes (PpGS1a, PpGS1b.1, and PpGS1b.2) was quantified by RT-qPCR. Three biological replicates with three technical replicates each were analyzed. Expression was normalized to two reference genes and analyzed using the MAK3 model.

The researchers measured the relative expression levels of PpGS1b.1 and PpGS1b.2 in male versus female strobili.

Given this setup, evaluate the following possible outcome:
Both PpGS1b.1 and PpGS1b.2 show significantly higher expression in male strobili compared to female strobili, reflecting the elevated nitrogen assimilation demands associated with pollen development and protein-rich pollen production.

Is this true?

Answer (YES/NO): NO